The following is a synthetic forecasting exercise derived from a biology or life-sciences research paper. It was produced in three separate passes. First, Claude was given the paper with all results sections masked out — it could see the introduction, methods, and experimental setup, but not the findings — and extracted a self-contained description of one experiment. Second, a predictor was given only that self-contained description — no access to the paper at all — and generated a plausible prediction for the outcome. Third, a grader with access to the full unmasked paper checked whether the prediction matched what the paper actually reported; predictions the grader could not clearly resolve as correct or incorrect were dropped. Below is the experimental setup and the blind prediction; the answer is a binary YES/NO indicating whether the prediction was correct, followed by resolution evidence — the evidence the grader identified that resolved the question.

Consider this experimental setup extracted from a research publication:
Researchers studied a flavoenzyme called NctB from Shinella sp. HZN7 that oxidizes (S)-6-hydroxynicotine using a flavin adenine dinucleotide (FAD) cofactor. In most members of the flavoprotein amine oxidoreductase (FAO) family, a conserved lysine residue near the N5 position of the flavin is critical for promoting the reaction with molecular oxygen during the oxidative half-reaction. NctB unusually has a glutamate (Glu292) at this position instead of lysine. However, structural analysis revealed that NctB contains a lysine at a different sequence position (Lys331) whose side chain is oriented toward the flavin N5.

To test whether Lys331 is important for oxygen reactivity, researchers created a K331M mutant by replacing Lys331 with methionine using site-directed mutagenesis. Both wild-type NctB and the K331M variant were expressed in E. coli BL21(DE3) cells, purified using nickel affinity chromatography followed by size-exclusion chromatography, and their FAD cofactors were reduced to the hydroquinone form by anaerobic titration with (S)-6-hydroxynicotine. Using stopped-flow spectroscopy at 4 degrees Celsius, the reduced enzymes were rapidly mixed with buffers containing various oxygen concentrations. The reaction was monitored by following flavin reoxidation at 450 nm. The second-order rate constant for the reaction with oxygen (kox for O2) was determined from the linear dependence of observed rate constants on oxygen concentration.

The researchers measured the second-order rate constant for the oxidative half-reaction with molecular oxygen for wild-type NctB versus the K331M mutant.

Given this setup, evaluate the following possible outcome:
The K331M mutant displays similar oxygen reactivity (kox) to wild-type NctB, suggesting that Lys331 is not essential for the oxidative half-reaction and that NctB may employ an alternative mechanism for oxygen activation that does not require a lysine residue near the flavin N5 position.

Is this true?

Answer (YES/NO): NO